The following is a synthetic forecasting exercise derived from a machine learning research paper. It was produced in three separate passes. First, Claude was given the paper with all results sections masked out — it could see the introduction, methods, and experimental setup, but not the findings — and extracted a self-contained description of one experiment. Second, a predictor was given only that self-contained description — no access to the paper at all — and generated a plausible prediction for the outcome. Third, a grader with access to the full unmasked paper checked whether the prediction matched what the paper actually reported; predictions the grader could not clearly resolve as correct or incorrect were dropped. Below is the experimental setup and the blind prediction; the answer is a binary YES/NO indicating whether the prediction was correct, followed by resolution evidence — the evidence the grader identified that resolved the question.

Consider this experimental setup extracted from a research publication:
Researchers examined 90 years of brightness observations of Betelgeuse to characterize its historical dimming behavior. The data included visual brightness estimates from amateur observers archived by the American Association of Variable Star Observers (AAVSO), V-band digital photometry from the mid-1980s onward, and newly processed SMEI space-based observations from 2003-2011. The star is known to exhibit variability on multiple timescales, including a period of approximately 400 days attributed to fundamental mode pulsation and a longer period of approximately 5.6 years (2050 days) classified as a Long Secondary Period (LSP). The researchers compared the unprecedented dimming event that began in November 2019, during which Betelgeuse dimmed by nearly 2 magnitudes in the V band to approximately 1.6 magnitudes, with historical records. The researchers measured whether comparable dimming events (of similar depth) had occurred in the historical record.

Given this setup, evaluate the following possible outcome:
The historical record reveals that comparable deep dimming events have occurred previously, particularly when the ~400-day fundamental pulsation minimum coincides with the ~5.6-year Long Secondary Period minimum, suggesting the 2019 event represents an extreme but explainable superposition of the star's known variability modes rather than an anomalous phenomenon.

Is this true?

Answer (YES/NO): NO